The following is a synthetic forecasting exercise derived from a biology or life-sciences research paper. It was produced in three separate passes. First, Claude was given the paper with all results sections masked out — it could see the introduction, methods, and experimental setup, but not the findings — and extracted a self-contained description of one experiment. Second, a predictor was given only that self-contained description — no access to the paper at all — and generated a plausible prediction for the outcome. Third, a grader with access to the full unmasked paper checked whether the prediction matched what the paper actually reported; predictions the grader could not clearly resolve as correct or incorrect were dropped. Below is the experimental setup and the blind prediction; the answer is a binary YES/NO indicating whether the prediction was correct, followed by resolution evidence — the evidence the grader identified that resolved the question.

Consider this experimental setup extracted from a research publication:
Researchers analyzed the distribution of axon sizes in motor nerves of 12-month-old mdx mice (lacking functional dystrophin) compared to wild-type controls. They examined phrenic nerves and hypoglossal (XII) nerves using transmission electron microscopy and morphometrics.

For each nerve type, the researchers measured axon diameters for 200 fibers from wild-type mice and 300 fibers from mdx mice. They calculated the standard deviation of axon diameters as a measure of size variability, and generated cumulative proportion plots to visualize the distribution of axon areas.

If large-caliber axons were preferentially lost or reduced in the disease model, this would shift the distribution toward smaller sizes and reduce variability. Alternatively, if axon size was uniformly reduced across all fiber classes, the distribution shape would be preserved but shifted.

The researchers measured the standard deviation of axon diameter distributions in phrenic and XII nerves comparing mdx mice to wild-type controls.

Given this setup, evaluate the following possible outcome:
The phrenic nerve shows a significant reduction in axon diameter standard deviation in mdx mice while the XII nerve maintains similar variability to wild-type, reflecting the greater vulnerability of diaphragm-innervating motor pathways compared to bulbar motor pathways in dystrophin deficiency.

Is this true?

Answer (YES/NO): NO